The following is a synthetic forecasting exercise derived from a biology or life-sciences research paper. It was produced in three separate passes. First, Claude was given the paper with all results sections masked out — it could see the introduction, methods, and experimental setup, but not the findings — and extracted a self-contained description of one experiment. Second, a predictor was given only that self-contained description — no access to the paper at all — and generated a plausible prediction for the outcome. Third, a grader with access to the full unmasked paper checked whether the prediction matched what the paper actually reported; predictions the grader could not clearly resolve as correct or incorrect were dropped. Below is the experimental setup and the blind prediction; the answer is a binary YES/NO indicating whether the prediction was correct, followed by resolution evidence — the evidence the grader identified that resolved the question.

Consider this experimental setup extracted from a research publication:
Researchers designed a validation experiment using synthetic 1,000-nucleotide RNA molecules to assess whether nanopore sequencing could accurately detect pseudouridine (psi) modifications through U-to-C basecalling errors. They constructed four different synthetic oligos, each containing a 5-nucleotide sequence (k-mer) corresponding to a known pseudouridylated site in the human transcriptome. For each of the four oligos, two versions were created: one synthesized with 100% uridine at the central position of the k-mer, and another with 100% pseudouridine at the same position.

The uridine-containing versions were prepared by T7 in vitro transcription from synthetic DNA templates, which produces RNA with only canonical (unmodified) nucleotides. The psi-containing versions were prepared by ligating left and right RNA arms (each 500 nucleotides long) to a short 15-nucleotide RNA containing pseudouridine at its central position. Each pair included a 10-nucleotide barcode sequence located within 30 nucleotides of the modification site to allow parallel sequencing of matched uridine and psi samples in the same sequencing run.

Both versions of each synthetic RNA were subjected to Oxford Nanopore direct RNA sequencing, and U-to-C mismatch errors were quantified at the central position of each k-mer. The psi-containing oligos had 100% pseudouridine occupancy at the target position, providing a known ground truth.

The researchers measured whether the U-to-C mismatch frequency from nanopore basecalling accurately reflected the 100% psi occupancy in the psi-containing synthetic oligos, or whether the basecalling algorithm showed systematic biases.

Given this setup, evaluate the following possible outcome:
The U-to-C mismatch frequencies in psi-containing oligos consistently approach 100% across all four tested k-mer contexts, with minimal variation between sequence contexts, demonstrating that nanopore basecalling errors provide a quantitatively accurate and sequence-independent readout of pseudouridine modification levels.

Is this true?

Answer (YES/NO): NO